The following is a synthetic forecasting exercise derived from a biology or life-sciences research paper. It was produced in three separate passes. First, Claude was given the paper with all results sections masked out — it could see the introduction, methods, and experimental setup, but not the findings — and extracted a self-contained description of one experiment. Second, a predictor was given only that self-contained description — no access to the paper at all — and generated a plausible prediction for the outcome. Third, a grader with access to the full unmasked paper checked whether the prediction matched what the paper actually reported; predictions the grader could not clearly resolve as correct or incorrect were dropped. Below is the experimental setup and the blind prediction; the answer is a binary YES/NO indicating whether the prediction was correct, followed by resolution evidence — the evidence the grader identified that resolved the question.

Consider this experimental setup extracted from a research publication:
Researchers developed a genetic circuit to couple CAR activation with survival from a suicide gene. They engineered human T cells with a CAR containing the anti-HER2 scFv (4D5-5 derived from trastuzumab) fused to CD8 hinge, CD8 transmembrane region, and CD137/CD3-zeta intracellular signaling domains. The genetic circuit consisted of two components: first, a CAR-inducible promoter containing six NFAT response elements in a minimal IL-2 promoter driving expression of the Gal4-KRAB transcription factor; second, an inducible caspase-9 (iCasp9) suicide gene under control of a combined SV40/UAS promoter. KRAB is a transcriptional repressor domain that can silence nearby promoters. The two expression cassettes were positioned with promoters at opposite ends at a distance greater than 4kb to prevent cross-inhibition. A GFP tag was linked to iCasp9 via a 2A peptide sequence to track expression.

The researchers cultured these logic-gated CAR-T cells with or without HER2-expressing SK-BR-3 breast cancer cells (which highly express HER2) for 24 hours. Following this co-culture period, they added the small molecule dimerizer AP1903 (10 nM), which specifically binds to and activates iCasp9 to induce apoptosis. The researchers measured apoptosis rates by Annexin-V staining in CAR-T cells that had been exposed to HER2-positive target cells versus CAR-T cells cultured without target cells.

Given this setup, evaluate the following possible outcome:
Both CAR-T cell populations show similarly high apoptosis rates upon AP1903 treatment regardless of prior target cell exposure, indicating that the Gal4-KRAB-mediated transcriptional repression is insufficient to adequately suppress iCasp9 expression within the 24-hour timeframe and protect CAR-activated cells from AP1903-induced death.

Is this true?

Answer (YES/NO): NO